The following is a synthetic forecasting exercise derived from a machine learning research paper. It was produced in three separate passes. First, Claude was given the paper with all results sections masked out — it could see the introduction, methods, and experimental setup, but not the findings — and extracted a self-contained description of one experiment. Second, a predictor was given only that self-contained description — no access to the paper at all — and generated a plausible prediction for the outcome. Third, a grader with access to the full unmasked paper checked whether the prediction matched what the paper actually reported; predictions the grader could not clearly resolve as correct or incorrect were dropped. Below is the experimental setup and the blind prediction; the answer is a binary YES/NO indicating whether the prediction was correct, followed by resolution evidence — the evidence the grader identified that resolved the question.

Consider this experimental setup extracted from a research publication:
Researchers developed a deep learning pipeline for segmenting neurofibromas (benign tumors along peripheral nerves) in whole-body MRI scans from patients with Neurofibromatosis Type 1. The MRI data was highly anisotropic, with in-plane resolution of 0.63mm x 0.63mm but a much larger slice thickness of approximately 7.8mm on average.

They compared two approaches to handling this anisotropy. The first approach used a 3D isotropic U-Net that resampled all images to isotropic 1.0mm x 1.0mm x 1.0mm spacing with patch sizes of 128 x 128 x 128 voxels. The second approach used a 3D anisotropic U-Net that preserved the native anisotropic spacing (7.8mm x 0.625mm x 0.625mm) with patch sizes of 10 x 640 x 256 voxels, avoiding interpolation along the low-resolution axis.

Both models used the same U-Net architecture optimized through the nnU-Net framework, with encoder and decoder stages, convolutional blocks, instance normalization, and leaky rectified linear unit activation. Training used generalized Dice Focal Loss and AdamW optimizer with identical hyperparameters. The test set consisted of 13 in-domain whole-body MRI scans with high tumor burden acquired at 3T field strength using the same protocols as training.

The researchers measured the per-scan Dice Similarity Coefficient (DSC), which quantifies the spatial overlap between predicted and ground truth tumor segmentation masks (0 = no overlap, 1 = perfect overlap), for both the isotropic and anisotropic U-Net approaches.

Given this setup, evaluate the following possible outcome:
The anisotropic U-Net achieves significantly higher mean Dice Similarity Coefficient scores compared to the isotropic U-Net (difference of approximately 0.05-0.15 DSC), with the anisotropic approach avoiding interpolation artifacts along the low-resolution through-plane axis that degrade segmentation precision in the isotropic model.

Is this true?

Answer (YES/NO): NO